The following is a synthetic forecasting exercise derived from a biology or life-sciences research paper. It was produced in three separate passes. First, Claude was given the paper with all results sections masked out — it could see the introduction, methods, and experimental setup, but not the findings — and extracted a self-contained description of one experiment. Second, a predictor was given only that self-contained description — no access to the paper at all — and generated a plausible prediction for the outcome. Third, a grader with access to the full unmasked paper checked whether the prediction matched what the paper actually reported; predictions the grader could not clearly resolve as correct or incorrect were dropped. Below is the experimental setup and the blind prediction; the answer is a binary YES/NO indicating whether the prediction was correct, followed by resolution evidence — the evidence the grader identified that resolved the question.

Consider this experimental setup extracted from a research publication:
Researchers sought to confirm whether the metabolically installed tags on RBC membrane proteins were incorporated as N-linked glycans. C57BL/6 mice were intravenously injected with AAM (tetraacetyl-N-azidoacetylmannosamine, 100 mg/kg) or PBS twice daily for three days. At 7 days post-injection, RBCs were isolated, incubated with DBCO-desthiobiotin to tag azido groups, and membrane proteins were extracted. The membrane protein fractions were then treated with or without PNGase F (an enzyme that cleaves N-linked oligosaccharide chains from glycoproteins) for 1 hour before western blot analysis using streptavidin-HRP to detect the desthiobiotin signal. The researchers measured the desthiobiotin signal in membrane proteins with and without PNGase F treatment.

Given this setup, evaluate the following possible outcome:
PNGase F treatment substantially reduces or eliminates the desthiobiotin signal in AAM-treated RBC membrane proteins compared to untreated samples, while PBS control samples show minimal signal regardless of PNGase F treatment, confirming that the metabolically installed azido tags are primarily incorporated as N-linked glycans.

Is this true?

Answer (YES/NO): YES